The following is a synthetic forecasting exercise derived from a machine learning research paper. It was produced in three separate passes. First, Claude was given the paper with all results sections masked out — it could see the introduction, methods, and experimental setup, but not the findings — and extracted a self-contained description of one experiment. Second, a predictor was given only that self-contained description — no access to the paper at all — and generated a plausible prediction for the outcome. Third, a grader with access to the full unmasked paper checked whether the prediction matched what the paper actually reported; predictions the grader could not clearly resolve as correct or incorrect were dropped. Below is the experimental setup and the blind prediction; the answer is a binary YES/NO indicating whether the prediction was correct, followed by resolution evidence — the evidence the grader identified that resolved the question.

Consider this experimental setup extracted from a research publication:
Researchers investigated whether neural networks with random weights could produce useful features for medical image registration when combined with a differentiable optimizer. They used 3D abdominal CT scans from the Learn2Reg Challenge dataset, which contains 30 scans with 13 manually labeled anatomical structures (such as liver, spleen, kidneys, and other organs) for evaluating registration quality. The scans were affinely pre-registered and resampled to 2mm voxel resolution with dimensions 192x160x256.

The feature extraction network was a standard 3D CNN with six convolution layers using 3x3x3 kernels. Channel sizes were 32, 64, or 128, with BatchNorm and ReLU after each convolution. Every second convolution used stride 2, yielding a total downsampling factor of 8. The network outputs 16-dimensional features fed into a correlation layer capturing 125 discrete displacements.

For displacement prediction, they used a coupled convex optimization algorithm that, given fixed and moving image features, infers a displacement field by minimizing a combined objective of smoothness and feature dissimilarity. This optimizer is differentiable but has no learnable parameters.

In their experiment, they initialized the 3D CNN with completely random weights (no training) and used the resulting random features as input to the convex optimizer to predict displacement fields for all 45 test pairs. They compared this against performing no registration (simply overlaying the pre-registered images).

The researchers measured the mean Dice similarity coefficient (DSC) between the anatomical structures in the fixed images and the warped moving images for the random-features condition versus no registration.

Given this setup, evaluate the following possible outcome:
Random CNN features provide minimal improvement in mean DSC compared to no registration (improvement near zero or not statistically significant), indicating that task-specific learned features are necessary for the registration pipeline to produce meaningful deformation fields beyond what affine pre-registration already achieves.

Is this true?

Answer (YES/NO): NO